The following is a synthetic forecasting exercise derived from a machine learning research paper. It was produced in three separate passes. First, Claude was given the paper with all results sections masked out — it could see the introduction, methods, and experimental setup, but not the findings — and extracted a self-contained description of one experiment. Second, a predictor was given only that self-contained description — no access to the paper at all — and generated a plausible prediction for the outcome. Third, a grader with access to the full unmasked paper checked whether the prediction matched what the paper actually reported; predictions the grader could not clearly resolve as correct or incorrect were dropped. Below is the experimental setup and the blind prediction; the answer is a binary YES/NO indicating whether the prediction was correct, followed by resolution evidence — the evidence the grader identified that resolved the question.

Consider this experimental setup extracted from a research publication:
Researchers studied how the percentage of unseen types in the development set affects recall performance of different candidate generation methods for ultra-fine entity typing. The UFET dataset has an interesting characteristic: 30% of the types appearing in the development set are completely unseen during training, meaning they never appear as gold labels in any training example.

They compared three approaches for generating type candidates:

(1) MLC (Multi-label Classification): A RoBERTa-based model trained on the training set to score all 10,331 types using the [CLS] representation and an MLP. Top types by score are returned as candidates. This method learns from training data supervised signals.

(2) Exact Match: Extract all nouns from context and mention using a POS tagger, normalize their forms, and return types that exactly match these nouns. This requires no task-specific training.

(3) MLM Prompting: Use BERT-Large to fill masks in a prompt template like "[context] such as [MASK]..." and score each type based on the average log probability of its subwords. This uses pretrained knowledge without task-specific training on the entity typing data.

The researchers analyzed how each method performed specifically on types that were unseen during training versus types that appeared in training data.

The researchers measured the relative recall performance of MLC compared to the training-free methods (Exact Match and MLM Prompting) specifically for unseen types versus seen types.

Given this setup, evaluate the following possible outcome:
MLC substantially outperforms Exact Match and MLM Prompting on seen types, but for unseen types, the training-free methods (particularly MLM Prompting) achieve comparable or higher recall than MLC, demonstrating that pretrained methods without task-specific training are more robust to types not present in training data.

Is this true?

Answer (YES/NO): YES